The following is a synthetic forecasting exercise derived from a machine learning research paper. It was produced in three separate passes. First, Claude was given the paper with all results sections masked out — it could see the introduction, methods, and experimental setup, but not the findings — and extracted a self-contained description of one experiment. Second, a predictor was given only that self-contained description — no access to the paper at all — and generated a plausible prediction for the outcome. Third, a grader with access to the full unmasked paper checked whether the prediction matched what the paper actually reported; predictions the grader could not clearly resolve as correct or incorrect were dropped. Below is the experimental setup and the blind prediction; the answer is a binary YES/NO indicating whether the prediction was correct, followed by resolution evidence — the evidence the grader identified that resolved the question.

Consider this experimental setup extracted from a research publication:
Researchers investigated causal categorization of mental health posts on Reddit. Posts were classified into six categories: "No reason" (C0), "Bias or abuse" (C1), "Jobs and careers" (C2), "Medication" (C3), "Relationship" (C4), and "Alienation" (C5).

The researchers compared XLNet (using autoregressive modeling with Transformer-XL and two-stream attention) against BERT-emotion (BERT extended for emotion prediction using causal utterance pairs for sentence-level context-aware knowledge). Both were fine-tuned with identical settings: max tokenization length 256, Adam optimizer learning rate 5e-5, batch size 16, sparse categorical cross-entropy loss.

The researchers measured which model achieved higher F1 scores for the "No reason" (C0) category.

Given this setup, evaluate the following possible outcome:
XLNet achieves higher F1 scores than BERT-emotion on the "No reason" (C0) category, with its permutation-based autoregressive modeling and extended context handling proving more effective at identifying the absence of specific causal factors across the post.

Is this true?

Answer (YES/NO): YES